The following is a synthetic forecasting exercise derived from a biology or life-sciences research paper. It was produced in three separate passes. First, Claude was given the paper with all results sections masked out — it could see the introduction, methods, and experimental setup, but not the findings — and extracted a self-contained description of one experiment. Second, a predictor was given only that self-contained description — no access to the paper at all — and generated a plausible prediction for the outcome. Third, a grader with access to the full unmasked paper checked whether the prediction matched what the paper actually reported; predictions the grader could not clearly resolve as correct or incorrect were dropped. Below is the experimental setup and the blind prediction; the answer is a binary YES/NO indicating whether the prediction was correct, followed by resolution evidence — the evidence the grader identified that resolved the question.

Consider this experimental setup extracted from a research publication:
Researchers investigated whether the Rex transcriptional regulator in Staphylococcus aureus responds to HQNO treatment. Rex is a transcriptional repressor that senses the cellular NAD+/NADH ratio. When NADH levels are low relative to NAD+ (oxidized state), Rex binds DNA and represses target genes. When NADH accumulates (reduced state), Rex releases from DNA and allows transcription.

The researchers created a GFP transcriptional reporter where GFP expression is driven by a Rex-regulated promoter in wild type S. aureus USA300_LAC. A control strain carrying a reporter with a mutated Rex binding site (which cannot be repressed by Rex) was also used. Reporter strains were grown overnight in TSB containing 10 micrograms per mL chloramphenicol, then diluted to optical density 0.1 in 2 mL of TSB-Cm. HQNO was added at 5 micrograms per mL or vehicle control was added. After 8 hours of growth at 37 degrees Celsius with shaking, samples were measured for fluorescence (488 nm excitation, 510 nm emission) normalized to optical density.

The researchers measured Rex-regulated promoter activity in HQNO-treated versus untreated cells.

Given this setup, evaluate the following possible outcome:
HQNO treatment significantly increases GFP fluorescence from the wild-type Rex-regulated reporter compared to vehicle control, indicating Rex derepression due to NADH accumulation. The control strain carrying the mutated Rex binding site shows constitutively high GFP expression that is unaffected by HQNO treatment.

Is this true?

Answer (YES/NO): NO